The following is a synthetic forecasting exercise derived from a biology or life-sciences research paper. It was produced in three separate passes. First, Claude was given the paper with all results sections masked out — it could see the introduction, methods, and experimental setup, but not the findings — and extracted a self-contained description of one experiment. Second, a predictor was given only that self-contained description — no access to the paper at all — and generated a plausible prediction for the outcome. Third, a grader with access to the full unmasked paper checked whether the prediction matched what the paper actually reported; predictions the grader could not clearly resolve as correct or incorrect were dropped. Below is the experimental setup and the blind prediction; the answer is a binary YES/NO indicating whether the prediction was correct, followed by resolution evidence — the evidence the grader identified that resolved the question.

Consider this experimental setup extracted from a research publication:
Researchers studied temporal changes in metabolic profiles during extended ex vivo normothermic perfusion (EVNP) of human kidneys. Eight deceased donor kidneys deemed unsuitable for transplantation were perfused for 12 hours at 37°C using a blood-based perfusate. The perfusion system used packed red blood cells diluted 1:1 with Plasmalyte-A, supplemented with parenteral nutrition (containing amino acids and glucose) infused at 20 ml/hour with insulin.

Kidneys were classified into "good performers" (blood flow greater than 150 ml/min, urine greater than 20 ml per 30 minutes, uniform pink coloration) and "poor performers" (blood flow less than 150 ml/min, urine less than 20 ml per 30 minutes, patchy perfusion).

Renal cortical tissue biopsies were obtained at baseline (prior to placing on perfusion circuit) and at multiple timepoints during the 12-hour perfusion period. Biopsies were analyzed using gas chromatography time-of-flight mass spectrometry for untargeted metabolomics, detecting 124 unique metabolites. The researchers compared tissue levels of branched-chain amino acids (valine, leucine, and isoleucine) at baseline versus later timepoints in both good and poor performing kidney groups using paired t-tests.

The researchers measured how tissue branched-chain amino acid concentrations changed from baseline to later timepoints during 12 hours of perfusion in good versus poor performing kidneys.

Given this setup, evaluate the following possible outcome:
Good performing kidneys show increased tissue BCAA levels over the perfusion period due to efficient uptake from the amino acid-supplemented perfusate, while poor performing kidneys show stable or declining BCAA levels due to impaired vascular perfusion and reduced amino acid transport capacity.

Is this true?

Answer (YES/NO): NO